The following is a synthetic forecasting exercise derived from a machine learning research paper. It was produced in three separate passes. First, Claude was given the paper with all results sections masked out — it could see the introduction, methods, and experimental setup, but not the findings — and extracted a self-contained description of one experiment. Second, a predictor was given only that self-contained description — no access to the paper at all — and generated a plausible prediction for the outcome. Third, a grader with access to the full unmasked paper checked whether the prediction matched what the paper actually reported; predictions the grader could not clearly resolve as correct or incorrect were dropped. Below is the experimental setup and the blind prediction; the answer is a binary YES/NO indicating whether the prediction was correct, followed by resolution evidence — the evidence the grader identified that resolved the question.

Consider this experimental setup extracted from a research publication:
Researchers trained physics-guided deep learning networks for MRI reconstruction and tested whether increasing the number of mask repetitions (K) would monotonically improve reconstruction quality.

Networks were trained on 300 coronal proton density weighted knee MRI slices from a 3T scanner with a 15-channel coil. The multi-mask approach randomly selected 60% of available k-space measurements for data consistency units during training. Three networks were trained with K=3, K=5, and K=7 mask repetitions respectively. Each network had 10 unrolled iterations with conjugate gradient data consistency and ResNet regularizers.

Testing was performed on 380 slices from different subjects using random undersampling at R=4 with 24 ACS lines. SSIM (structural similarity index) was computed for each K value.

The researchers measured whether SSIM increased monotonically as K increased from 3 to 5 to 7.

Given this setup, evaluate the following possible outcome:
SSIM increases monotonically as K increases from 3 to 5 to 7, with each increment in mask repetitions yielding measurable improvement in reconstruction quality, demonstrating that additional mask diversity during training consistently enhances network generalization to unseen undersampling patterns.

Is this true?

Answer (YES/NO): NO